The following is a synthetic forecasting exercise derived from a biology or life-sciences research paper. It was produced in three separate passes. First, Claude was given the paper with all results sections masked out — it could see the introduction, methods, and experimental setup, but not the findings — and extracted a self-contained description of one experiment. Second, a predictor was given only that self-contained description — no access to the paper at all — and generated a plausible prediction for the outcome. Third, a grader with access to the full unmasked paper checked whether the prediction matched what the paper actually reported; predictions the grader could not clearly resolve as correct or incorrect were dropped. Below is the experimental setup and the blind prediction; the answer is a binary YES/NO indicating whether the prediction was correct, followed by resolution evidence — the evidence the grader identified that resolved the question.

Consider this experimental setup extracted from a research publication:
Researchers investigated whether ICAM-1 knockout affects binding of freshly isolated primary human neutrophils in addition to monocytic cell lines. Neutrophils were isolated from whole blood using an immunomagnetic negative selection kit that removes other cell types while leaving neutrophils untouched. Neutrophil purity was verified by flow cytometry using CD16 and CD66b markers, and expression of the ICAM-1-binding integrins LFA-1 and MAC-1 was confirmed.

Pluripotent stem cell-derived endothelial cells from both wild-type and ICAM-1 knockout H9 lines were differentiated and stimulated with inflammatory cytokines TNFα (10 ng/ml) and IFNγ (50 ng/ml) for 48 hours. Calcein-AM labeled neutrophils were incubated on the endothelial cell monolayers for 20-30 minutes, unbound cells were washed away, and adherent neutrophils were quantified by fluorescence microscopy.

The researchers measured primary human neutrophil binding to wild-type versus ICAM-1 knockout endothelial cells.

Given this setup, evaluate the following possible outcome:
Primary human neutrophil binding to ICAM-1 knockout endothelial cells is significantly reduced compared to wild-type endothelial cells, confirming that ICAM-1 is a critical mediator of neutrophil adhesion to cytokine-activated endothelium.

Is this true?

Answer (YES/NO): YES